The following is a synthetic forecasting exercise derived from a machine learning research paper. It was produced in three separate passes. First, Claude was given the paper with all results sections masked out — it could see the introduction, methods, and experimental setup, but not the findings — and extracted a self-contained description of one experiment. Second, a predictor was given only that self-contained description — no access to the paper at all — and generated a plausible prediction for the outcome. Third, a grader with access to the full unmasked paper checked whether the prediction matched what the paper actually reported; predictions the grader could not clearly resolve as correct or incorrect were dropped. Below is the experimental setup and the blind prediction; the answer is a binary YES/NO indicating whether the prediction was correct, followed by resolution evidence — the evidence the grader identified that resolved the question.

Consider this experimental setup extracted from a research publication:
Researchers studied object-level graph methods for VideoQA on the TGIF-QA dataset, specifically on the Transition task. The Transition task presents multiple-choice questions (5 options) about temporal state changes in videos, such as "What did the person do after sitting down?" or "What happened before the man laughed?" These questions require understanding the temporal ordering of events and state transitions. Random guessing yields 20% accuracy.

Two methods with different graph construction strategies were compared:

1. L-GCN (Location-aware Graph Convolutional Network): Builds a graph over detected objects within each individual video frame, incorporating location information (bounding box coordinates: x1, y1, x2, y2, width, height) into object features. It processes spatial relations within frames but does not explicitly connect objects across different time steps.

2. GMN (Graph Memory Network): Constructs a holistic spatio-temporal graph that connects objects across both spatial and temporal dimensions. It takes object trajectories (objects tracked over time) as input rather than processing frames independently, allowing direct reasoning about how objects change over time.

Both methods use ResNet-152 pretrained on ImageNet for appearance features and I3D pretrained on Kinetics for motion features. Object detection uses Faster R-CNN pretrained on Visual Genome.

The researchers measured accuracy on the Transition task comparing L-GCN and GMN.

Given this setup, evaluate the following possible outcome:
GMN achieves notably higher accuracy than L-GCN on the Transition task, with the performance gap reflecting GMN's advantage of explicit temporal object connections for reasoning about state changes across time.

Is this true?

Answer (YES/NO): NO